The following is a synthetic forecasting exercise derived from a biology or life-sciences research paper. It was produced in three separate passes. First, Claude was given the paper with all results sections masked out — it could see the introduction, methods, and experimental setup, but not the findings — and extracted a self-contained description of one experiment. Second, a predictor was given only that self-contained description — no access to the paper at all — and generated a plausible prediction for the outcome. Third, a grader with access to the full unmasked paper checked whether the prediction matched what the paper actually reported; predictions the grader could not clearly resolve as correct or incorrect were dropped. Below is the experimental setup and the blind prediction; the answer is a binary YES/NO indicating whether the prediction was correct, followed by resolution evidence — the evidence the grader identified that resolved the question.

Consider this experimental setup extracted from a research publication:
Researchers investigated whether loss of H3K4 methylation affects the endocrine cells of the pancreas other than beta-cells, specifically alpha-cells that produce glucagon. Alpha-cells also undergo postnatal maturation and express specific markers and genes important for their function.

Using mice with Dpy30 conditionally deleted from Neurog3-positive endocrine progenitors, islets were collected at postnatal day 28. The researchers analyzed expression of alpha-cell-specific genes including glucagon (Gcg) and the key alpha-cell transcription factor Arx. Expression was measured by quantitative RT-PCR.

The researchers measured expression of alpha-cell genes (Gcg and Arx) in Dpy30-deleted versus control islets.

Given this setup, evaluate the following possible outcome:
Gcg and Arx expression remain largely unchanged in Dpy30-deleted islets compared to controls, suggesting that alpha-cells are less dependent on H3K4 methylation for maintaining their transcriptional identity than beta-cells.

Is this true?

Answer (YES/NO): NO